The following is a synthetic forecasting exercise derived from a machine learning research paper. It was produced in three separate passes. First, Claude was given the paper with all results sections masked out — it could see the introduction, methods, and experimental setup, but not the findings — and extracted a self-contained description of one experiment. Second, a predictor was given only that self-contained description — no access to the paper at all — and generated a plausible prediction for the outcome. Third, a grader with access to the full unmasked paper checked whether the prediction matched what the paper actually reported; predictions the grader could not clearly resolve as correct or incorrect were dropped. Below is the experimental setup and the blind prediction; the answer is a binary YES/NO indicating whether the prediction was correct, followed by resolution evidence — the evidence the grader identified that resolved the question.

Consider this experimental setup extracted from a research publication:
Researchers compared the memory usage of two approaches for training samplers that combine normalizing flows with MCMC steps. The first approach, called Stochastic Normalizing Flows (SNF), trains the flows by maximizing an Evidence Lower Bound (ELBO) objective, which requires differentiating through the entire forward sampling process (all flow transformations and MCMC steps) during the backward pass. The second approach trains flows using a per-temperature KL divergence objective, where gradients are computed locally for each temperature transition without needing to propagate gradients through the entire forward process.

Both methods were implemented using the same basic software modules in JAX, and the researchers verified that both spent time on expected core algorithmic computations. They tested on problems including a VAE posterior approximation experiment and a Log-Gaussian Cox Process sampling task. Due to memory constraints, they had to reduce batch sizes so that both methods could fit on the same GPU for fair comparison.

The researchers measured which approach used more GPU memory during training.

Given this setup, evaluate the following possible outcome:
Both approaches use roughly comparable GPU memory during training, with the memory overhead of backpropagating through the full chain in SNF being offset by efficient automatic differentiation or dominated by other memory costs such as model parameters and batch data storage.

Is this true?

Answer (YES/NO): NO